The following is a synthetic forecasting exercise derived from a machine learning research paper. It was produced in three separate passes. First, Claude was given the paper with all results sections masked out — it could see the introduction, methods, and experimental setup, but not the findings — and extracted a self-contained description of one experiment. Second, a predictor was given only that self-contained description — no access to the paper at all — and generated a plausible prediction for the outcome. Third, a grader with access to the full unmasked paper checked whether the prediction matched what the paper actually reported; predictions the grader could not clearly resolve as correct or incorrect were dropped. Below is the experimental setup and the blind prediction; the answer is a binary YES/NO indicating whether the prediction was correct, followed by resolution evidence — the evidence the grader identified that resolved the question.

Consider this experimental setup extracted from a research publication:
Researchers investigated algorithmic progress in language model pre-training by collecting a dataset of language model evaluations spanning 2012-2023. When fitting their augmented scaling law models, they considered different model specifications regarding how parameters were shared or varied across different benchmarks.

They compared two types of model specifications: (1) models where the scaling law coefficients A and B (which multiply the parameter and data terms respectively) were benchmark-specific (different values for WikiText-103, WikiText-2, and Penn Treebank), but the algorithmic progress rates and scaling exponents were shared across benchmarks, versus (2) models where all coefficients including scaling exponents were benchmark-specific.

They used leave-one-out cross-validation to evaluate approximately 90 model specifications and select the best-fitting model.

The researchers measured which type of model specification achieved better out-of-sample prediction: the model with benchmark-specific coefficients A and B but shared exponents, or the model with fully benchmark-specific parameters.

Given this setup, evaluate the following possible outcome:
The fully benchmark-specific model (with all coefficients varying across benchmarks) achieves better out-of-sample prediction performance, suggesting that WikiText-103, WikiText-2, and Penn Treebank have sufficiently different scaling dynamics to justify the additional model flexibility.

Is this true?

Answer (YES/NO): NO